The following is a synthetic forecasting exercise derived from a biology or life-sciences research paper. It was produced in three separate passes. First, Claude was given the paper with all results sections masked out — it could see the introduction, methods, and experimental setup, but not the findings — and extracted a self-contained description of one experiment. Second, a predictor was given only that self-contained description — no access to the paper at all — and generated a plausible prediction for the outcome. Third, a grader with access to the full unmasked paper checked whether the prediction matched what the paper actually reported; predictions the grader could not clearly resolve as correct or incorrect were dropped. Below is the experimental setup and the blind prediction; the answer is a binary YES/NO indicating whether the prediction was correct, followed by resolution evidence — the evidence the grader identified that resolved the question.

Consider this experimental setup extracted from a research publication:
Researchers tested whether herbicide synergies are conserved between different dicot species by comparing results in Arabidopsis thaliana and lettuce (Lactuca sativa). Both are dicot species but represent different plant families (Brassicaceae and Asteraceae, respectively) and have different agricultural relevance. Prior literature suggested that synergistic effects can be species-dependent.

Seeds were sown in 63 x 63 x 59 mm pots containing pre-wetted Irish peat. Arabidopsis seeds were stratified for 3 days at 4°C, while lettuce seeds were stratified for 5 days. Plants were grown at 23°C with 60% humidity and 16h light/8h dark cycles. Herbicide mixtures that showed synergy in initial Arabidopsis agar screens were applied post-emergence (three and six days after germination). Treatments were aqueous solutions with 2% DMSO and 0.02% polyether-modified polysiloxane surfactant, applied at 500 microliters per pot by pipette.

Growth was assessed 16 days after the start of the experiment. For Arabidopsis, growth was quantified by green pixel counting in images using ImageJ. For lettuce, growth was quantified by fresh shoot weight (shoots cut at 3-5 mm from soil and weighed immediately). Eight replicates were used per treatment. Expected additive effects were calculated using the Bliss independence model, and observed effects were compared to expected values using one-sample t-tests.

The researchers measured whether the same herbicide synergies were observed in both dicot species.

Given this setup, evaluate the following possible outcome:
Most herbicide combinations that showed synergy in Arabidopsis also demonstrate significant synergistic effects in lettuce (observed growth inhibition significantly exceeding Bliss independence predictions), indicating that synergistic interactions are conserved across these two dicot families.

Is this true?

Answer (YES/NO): YES